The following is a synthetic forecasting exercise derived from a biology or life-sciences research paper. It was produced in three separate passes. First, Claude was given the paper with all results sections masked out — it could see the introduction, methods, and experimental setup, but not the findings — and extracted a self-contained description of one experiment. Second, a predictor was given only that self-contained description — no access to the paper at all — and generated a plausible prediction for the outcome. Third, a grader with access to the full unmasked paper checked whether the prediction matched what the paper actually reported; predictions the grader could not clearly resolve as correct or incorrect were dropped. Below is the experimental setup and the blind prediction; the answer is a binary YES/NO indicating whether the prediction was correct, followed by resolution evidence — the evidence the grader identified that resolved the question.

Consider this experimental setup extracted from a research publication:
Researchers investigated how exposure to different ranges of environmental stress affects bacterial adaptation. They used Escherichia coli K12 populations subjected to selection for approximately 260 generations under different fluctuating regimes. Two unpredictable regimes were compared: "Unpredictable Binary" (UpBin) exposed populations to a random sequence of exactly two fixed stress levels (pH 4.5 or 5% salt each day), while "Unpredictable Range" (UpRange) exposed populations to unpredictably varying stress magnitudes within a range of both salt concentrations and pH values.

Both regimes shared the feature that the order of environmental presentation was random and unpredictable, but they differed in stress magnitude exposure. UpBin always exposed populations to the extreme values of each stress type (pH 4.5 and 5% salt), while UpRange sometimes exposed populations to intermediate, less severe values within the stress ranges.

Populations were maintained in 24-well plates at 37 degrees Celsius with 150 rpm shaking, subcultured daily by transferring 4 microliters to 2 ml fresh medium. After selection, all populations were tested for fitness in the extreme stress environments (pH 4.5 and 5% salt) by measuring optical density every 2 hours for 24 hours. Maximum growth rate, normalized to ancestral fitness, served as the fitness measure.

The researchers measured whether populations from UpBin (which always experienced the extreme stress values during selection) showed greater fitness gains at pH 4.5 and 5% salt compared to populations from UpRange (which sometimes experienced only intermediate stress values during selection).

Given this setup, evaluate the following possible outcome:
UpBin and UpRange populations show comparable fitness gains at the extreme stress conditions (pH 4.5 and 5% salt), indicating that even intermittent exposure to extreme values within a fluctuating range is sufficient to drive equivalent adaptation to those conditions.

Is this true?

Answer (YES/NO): YES